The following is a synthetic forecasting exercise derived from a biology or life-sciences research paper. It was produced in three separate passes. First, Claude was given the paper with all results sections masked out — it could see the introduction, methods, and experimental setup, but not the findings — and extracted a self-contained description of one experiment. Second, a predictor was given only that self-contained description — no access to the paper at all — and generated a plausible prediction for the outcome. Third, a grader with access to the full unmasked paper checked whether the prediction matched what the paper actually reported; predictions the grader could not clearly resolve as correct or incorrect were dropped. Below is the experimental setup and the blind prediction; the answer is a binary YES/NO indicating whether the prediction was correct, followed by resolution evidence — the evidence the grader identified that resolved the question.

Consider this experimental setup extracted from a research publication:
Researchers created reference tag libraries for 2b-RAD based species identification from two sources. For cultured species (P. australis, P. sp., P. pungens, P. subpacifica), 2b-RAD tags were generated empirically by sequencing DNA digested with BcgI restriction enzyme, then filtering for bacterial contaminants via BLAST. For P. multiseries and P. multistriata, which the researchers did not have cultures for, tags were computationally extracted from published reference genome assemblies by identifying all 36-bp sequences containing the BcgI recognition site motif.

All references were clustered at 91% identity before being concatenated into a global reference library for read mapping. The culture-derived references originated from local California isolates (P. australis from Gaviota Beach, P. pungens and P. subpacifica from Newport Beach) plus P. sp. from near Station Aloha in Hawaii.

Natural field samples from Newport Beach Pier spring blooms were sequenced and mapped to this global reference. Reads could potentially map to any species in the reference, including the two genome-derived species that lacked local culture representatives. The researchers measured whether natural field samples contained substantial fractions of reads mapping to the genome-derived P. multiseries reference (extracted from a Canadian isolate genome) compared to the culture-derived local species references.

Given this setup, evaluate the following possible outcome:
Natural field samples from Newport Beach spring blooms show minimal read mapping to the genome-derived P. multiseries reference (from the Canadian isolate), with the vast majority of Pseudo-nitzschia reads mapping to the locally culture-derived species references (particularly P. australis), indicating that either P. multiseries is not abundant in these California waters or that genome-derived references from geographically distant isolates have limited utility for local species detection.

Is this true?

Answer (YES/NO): YES